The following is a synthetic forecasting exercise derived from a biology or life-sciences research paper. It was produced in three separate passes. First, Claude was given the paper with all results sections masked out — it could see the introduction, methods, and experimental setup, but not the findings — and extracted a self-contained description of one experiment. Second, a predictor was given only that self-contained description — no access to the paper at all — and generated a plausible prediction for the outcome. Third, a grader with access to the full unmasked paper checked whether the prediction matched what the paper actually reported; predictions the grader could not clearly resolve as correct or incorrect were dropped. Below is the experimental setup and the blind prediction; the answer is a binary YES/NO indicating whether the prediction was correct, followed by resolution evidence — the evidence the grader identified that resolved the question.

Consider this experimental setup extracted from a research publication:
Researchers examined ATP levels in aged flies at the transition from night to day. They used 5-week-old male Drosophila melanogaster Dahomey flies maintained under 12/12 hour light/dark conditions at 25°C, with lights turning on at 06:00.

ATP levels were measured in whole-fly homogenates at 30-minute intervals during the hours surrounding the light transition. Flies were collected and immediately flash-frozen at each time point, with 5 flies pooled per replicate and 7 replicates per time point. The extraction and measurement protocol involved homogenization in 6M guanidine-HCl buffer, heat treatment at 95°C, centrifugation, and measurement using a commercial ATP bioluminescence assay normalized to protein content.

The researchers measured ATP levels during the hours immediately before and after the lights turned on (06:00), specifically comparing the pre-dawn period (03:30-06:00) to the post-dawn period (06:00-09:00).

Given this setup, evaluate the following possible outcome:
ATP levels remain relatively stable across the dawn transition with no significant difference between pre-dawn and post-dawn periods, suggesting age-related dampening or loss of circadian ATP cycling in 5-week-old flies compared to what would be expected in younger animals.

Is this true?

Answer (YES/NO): NO